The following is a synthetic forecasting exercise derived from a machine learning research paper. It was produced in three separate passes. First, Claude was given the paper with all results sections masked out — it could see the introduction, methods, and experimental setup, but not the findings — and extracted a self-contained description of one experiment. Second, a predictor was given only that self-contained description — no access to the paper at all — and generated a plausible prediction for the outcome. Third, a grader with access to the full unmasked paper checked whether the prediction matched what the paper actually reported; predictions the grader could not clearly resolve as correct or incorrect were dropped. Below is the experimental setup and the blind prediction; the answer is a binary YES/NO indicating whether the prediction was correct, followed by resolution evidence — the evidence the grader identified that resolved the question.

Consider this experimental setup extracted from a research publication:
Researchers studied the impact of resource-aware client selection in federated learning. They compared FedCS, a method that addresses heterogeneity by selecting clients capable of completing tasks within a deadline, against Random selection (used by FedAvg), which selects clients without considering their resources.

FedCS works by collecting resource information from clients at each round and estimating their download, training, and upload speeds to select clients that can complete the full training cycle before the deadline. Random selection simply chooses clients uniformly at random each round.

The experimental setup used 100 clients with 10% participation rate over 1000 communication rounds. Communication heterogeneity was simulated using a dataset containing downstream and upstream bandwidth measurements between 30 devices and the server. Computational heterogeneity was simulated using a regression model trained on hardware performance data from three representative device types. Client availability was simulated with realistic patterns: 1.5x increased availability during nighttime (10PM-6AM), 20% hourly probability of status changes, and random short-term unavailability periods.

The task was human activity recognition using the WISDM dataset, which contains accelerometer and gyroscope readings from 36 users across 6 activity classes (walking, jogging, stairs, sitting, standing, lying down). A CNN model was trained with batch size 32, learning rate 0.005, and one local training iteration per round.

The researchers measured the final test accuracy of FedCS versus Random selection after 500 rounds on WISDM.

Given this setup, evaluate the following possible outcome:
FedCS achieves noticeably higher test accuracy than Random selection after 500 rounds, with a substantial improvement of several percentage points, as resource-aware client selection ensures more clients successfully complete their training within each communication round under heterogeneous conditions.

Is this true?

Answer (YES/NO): YES